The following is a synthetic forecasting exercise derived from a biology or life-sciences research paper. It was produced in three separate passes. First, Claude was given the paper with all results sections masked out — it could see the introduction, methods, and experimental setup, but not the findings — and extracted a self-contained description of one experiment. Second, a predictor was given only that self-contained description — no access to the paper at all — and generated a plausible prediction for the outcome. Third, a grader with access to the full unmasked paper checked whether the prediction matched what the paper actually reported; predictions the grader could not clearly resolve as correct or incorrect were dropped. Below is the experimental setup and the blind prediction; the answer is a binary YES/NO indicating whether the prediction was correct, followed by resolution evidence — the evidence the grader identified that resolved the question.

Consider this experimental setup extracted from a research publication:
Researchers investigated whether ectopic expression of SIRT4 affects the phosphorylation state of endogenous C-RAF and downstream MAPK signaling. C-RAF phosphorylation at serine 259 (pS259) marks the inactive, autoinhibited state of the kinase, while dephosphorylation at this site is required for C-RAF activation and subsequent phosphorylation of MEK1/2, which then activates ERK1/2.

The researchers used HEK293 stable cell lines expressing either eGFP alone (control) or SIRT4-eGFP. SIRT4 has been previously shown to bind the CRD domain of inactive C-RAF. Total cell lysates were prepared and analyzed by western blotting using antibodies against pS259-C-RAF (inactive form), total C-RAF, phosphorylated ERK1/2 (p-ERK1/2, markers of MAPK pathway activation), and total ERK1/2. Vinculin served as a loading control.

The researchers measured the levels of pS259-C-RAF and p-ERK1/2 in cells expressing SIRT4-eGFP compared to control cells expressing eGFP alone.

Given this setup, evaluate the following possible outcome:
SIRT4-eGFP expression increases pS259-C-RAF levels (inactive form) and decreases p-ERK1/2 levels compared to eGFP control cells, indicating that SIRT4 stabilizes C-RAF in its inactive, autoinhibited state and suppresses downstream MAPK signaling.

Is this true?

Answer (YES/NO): YES